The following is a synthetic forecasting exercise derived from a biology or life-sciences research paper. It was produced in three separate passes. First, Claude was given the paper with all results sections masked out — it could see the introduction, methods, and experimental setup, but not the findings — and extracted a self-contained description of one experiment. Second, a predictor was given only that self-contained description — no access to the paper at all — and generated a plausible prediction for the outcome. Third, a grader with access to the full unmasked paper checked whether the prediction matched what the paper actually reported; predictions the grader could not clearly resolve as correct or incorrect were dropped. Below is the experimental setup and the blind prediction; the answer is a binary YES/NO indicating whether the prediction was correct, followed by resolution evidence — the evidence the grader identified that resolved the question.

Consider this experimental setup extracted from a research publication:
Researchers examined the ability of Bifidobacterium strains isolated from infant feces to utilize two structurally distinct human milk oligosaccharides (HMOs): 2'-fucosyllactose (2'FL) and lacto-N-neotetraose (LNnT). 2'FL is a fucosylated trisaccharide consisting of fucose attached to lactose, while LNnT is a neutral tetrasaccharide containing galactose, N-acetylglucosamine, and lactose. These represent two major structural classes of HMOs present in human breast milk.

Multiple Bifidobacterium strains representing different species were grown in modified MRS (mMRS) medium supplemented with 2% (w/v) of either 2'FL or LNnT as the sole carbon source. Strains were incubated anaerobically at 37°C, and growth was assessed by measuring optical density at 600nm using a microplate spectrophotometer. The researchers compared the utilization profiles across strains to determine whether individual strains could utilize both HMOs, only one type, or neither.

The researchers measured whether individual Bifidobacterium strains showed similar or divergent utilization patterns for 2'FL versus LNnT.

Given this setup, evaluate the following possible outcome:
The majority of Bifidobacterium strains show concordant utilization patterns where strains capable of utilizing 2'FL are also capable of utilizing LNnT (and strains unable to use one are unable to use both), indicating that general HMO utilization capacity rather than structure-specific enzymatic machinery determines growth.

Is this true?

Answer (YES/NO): NO